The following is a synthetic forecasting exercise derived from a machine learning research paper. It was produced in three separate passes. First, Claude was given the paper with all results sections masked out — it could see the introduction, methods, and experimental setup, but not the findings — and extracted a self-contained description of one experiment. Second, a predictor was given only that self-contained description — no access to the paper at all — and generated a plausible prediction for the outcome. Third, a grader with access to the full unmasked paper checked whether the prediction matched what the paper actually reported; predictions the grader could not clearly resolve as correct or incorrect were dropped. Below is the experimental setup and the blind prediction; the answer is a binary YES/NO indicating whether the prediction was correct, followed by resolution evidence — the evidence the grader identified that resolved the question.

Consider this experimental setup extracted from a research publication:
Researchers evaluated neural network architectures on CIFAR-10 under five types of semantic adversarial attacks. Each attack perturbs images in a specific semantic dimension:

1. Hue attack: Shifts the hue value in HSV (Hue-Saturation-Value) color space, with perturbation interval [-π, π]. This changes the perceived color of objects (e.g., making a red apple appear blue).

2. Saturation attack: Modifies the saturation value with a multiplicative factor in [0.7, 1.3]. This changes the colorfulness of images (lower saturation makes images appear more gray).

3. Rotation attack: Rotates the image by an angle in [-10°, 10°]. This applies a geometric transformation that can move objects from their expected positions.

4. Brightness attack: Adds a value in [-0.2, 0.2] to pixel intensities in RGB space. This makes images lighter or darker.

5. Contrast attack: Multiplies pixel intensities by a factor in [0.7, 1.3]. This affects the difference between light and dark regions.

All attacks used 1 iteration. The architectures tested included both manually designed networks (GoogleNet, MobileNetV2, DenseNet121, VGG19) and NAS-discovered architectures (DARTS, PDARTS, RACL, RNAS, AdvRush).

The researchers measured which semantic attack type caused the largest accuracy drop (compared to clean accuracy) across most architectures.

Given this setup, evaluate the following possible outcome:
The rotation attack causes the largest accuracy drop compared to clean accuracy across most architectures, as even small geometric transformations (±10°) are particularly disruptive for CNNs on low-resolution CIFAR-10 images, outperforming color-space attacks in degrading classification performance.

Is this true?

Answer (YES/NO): NO